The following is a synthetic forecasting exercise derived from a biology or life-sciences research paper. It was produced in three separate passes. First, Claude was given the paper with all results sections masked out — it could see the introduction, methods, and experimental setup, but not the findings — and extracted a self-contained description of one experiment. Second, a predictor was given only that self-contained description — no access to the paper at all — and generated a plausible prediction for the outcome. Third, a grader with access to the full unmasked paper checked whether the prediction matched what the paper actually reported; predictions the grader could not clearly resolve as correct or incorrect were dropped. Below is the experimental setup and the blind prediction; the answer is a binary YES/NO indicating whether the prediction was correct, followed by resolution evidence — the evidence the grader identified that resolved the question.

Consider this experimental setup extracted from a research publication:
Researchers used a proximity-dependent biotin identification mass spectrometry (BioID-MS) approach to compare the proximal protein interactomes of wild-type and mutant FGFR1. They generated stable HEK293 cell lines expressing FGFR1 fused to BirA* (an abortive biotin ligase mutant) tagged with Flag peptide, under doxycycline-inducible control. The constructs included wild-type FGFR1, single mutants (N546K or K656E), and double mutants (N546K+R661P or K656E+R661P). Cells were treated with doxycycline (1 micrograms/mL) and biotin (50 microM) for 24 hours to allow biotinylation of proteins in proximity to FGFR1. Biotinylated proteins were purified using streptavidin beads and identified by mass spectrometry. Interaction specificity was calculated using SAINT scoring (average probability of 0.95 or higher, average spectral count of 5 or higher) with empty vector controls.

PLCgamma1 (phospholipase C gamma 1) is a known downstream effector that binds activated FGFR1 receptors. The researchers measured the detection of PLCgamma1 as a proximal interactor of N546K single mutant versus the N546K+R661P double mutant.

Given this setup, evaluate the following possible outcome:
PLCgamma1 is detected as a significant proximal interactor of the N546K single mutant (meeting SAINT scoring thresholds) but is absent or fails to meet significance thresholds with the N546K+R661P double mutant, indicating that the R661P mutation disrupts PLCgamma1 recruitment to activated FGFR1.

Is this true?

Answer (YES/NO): NO